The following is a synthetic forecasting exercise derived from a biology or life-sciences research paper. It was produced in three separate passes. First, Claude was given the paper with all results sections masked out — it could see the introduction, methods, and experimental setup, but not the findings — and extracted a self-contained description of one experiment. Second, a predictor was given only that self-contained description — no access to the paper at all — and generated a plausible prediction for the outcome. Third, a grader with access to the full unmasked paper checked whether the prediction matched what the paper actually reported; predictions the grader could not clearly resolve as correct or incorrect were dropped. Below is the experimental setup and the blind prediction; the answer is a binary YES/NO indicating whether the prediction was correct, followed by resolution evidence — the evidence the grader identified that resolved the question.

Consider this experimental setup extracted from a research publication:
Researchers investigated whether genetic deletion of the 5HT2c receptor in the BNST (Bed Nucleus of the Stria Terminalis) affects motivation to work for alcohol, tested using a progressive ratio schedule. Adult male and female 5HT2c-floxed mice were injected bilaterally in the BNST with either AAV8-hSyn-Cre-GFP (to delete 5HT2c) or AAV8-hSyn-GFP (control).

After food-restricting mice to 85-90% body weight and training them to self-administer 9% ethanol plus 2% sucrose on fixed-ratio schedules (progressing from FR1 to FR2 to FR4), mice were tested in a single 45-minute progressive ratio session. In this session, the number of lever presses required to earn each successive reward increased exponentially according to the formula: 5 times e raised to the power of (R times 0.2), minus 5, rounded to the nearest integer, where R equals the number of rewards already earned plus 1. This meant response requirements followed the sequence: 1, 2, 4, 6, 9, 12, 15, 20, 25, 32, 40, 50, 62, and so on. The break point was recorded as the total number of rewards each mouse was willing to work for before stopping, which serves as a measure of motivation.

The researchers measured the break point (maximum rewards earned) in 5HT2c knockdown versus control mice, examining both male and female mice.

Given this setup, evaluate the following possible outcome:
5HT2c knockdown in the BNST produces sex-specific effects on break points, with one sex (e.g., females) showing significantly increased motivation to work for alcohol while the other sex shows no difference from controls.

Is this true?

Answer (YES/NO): NO